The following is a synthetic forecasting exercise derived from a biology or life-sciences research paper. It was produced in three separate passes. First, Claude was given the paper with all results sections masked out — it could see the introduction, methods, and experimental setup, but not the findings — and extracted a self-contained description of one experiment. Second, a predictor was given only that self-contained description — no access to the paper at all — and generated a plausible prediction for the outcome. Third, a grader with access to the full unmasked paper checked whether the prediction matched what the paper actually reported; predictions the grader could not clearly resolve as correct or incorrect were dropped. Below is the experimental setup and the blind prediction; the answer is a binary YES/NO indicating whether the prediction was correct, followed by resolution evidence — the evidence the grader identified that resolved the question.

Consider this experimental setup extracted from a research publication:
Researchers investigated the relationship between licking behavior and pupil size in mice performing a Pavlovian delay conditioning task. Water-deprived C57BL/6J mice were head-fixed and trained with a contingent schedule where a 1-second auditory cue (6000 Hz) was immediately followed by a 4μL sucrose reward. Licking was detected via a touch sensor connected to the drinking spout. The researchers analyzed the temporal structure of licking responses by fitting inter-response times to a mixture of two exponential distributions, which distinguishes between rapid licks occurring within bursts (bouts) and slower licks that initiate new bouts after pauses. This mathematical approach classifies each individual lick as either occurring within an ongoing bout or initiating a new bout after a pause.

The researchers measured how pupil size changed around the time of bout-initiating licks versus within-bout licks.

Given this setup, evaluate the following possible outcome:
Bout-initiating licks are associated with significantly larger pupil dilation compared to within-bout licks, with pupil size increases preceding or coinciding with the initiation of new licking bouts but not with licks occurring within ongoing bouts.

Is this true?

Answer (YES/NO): NO